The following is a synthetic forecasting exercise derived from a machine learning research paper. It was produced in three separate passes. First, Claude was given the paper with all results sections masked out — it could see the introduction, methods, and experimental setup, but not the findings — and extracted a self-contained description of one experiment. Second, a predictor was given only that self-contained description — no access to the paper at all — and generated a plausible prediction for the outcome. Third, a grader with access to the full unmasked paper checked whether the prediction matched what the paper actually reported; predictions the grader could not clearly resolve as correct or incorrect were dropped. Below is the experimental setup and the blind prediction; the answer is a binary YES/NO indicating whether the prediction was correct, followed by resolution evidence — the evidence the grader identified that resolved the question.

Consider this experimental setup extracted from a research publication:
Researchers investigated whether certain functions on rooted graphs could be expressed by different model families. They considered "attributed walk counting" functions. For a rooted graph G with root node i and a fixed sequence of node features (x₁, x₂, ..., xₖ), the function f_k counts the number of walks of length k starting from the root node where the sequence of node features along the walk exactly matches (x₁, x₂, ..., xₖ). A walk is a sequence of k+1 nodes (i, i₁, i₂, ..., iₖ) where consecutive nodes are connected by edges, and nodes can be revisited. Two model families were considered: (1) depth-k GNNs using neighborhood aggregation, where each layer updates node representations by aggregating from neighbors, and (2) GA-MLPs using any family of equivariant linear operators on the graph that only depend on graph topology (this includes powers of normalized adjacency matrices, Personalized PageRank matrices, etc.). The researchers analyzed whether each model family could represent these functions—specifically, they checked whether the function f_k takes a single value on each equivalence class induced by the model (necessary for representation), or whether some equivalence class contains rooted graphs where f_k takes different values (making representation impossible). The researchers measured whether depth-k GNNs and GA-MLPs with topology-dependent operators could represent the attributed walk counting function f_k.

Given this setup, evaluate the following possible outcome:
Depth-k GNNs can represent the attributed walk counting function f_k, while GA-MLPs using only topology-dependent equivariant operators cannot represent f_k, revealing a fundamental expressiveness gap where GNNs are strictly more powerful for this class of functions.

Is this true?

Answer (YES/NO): YES